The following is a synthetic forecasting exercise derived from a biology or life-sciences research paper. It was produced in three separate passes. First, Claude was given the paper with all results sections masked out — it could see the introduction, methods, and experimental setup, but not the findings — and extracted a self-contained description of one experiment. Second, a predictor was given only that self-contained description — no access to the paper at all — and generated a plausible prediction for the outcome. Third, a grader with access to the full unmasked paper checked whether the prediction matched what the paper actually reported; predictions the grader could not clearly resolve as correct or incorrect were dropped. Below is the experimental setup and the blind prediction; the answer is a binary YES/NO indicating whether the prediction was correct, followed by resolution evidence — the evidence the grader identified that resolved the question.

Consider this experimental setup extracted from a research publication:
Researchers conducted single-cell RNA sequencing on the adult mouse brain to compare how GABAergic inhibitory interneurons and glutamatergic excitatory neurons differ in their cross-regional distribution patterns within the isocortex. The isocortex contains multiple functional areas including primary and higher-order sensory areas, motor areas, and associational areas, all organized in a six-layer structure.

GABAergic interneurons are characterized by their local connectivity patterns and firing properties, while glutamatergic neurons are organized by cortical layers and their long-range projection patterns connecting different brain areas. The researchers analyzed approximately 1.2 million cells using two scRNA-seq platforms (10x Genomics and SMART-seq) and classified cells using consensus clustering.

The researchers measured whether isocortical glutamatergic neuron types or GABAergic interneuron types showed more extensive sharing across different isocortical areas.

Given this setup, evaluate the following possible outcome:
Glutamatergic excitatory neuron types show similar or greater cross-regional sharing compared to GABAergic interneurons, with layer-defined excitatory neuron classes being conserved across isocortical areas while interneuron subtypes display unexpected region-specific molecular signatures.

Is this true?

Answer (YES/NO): NO